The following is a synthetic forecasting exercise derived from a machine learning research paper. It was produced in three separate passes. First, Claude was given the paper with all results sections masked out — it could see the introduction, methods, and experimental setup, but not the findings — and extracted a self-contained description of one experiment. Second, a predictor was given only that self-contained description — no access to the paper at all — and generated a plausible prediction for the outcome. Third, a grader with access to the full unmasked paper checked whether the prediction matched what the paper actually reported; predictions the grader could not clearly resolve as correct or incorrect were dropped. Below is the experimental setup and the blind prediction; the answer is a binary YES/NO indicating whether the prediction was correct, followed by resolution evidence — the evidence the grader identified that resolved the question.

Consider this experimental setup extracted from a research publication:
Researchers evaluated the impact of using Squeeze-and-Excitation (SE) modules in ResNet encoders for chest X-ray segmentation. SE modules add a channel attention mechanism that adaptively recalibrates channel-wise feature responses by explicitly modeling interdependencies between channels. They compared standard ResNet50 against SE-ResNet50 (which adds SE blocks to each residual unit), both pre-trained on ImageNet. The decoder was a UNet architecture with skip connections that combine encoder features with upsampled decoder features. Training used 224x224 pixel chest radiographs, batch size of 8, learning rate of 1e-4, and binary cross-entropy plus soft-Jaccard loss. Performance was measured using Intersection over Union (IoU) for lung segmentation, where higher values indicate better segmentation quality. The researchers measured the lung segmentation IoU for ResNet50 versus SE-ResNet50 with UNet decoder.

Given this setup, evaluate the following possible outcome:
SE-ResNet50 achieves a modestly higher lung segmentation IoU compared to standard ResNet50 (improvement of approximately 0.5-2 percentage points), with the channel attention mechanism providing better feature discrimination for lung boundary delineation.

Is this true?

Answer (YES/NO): YES